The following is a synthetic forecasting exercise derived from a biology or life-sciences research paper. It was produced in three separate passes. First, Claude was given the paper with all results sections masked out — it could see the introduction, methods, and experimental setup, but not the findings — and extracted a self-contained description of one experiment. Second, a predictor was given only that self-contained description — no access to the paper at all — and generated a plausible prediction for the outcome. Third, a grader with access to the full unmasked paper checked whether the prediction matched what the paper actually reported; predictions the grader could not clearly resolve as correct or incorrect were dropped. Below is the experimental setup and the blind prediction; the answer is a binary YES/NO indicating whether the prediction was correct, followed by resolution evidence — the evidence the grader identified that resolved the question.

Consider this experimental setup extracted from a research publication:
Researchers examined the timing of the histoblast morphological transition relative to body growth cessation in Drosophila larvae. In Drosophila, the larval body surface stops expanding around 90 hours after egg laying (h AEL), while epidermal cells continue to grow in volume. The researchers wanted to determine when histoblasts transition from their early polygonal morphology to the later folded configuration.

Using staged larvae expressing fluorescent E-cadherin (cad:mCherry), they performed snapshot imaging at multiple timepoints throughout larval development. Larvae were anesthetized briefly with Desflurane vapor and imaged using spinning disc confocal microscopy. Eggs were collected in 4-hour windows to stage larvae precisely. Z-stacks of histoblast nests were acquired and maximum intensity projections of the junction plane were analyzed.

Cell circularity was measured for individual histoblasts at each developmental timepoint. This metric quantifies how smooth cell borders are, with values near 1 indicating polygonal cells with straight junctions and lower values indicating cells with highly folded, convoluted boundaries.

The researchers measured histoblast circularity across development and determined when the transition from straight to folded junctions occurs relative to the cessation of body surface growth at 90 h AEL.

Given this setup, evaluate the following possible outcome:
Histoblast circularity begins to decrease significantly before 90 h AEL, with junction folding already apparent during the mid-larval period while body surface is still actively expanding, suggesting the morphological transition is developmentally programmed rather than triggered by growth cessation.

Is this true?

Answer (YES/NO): NO